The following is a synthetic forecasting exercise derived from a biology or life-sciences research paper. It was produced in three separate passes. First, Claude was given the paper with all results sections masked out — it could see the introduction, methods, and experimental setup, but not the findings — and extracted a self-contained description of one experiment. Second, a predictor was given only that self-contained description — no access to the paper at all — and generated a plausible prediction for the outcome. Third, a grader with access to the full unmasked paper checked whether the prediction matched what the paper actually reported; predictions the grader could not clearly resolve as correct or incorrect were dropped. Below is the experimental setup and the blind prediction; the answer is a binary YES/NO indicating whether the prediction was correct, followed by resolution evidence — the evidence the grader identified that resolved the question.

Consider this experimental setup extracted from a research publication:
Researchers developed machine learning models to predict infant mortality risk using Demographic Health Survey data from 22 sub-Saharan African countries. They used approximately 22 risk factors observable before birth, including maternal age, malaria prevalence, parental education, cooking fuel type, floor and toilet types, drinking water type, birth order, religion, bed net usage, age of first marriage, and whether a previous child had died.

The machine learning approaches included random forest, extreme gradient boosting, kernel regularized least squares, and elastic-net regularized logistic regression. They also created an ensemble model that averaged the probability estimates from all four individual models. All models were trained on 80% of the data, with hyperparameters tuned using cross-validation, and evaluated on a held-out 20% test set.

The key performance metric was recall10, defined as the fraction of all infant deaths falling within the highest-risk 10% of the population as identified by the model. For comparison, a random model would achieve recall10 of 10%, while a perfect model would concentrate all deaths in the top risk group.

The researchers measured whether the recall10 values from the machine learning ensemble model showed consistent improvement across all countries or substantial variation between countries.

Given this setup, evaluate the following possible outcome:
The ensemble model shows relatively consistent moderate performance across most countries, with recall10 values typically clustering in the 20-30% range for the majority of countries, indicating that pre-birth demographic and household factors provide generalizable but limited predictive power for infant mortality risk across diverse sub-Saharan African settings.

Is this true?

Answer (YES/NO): NO